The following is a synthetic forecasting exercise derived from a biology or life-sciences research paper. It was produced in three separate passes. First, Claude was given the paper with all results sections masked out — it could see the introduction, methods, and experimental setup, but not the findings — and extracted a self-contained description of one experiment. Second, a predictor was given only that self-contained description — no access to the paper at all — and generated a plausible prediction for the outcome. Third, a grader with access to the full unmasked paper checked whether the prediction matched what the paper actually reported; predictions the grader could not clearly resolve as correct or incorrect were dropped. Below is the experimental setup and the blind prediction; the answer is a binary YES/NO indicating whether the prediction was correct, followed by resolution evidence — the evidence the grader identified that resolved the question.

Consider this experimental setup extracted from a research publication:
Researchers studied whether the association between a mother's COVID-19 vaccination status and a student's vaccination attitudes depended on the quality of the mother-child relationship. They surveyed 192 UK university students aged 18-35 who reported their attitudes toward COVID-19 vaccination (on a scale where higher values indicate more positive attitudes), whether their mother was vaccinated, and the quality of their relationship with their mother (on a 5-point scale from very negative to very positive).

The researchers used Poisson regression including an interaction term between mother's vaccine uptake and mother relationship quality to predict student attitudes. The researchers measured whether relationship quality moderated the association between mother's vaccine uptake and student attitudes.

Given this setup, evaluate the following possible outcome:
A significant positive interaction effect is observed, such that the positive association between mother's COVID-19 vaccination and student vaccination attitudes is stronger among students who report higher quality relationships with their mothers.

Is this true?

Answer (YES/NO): YES